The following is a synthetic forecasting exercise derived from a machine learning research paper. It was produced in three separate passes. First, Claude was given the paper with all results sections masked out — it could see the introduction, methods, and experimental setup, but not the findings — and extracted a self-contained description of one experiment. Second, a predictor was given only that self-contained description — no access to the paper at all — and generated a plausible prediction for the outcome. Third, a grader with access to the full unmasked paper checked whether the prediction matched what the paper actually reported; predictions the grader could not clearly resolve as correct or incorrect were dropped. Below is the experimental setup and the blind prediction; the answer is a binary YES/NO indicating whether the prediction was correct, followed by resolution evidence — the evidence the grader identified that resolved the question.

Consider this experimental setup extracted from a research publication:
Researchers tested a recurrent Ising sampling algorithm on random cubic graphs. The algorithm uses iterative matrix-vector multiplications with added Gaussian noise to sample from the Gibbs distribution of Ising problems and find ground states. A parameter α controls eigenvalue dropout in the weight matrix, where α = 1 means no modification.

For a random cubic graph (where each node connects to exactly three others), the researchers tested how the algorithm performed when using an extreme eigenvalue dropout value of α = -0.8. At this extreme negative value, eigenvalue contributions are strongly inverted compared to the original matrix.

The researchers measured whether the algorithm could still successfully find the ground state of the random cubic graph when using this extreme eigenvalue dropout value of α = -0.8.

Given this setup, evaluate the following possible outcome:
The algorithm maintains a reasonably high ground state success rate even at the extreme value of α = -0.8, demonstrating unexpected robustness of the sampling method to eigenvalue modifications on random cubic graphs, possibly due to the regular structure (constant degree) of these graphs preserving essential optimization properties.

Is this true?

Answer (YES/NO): YES